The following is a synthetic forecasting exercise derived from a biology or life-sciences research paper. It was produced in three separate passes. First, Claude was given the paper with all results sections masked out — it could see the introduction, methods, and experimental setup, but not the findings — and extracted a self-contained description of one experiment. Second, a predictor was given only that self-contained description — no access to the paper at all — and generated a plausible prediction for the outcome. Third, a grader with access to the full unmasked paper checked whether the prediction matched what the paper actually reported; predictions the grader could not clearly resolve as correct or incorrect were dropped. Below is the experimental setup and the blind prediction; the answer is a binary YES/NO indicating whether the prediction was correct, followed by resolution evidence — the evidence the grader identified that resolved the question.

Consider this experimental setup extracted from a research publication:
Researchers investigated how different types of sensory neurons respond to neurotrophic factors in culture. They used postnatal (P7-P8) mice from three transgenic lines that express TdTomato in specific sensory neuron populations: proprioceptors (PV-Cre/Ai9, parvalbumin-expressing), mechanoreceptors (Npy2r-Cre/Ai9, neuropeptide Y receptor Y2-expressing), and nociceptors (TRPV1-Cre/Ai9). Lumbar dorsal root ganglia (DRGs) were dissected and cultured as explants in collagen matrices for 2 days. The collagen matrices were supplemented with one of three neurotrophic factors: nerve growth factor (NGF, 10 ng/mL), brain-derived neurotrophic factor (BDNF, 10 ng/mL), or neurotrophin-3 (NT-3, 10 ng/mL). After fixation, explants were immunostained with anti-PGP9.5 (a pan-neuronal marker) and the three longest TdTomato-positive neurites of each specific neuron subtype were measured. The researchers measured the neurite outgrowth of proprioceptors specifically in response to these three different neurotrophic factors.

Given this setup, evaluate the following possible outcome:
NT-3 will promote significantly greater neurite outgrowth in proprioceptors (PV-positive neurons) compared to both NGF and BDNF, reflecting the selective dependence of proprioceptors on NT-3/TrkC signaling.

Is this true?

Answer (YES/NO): YES